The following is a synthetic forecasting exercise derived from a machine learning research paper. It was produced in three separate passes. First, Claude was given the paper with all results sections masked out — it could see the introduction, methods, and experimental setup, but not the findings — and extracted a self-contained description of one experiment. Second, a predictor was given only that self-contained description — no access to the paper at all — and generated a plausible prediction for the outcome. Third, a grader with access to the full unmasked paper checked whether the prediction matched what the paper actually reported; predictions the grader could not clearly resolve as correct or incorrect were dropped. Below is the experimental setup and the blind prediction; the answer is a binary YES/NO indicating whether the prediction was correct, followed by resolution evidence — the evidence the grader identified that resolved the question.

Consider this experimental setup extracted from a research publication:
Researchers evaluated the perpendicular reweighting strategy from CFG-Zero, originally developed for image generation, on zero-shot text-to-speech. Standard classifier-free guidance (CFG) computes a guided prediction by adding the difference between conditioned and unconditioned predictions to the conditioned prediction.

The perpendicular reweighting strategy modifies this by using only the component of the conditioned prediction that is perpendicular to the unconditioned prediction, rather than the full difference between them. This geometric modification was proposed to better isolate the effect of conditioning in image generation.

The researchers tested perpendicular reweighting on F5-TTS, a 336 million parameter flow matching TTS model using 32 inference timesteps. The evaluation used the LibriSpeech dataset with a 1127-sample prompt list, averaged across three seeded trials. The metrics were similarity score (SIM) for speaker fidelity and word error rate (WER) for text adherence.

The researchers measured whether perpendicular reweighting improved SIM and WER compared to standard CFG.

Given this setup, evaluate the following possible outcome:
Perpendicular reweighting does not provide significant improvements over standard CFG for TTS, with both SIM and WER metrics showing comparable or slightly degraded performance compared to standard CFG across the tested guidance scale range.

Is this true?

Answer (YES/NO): YES